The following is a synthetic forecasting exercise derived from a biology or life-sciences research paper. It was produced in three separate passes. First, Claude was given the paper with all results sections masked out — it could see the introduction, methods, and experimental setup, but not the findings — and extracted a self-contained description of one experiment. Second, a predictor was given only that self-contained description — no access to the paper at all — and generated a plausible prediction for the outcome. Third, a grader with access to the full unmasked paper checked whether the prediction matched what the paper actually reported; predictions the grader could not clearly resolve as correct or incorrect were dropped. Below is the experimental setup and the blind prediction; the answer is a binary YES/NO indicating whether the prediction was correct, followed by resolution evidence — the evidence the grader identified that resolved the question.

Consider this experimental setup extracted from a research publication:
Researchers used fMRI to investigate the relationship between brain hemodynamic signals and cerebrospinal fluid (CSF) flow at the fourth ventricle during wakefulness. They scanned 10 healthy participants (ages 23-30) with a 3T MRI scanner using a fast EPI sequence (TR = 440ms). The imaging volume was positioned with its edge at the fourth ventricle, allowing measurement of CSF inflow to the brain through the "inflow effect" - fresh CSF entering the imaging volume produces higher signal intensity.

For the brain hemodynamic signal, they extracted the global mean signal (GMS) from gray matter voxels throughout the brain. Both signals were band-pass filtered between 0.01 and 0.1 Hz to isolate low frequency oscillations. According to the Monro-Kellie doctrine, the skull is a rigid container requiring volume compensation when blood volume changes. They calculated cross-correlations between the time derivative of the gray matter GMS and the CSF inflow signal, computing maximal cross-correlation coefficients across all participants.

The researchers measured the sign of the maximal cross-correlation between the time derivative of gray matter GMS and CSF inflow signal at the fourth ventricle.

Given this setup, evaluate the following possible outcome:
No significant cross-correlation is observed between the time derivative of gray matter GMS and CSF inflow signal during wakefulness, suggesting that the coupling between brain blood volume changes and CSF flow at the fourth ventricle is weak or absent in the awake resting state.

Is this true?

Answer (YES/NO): NO